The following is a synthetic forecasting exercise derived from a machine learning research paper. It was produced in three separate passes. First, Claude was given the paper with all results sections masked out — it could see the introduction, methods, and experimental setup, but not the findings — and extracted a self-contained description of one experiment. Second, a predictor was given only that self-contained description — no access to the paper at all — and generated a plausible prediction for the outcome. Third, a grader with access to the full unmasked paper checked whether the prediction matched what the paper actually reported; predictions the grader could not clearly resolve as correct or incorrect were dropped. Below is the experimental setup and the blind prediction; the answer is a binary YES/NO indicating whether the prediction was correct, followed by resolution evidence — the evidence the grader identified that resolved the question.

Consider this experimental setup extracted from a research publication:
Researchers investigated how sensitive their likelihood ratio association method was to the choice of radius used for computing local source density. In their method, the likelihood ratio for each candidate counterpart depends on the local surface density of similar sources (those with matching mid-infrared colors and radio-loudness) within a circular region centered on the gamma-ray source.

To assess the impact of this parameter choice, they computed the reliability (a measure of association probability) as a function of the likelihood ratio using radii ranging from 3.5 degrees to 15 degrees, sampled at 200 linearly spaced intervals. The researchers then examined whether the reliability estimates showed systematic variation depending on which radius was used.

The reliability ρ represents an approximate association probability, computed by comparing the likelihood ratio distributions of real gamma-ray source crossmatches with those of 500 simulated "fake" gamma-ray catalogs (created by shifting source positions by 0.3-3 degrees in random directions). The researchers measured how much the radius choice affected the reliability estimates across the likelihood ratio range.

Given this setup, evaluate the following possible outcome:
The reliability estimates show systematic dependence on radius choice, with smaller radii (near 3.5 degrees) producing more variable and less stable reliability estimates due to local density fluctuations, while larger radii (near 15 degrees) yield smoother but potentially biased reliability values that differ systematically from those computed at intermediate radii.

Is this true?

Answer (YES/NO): NO